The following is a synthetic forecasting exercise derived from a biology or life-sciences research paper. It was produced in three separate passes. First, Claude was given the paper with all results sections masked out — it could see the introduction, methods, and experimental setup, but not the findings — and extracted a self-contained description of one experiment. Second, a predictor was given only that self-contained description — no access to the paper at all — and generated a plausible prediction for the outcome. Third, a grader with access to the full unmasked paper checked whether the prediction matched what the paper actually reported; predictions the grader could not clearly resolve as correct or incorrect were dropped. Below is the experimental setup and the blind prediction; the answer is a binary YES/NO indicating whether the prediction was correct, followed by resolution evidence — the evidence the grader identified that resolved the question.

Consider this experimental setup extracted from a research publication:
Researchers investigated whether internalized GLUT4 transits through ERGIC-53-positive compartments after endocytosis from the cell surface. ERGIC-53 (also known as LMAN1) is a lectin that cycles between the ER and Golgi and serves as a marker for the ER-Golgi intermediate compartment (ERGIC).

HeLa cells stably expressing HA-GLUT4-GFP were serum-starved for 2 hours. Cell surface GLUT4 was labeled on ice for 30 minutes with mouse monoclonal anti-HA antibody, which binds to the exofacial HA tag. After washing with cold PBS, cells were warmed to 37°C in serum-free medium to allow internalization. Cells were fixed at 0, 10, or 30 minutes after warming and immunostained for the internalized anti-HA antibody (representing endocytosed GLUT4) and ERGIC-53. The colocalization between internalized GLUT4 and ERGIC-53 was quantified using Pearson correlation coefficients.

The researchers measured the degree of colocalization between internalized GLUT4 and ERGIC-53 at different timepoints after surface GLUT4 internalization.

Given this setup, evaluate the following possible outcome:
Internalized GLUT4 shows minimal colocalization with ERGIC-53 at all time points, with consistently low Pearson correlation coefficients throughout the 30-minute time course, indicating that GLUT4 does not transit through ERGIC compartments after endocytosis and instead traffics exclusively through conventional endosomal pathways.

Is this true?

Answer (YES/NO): NO